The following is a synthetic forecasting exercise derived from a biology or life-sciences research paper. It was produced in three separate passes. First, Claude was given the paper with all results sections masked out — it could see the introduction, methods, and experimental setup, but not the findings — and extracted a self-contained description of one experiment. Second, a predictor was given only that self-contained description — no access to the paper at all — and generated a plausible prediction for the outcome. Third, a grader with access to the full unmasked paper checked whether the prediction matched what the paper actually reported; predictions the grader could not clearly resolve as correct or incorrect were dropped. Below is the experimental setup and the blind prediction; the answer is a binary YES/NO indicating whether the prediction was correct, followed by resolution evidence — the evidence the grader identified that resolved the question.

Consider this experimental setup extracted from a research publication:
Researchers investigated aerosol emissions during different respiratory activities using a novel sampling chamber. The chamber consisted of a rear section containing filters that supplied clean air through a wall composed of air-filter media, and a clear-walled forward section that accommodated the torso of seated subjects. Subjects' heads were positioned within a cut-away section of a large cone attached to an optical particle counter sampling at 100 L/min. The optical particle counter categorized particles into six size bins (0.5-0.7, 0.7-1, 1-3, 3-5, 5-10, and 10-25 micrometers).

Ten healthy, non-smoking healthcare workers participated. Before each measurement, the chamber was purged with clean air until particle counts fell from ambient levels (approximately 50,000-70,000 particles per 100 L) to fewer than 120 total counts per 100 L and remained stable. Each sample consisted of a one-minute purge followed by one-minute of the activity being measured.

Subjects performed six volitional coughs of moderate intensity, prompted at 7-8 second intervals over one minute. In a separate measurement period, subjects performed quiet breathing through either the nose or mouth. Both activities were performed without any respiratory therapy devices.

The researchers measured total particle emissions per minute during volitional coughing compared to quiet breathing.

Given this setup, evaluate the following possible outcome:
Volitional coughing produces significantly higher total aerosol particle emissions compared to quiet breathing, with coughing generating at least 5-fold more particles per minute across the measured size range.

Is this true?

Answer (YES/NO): YES